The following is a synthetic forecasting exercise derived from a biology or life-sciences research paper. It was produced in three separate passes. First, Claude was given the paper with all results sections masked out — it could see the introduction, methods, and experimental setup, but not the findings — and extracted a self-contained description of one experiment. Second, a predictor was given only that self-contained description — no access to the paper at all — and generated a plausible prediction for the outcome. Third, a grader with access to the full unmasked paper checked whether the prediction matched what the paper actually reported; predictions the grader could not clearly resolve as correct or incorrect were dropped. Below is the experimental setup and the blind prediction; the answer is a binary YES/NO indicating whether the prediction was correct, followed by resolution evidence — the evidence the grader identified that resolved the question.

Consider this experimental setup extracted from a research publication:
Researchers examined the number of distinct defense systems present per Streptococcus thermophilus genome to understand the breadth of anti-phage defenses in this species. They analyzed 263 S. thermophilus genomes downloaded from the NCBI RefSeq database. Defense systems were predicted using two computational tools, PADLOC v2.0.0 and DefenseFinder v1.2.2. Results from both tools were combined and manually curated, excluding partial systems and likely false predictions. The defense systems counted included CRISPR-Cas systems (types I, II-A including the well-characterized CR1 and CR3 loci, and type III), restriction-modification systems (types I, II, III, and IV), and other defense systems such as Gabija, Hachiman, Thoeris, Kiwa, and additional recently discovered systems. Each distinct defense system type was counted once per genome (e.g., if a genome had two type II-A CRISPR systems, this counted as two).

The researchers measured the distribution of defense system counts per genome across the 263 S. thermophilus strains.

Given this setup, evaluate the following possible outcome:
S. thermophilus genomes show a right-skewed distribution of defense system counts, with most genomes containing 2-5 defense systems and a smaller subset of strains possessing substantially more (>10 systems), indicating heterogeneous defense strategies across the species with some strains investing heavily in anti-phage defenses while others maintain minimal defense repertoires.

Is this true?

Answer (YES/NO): NO